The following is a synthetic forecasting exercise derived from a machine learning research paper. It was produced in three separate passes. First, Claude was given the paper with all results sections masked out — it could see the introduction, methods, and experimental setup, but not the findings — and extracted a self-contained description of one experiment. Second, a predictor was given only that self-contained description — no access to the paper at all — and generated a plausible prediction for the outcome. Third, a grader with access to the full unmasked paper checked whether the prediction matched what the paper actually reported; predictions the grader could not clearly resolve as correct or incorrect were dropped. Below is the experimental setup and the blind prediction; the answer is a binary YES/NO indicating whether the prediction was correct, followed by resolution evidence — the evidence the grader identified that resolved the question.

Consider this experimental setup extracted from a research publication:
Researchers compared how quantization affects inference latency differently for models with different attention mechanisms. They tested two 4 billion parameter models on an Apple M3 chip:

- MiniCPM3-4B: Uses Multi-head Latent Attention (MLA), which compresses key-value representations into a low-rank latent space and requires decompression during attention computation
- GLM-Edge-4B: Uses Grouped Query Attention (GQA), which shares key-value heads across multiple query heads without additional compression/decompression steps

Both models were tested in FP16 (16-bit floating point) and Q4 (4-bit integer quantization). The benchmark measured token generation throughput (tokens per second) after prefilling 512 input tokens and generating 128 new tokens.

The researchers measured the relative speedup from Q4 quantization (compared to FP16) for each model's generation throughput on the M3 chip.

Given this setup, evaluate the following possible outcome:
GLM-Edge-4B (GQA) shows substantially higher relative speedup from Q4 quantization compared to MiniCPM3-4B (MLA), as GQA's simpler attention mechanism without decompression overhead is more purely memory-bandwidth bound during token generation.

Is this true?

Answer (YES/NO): NO